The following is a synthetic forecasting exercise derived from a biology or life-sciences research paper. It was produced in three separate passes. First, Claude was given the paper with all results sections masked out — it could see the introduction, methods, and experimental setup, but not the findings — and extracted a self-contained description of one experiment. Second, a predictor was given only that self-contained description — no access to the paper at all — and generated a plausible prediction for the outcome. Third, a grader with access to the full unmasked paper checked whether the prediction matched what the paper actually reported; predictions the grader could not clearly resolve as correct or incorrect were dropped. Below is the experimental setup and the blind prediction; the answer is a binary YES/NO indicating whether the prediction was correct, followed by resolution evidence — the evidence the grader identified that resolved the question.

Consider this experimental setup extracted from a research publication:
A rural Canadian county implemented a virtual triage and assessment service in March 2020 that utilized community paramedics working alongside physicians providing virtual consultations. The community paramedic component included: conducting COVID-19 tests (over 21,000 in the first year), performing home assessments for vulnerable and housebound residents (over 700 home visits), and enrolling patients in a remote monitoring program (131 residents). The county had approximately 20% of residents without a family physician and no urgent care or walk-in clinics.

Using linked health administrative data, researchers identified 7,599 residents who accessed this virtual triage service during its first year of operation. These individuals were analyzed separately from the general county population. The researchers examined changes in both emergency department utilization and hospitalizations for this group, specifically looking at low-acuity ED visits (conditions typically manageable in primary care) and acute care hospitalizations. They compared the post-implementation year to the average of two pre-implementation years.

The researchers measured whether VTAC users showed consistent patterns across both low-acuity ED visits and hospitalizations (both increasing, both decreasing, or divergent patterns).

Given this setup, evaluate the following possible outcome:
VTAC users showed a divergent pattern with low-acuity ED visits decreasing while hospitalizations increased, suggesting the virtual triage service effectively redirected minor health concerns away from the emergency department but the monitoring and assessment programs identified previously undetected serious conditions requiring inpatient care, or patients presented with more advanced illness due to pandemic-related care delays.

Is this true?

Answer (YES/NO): YES